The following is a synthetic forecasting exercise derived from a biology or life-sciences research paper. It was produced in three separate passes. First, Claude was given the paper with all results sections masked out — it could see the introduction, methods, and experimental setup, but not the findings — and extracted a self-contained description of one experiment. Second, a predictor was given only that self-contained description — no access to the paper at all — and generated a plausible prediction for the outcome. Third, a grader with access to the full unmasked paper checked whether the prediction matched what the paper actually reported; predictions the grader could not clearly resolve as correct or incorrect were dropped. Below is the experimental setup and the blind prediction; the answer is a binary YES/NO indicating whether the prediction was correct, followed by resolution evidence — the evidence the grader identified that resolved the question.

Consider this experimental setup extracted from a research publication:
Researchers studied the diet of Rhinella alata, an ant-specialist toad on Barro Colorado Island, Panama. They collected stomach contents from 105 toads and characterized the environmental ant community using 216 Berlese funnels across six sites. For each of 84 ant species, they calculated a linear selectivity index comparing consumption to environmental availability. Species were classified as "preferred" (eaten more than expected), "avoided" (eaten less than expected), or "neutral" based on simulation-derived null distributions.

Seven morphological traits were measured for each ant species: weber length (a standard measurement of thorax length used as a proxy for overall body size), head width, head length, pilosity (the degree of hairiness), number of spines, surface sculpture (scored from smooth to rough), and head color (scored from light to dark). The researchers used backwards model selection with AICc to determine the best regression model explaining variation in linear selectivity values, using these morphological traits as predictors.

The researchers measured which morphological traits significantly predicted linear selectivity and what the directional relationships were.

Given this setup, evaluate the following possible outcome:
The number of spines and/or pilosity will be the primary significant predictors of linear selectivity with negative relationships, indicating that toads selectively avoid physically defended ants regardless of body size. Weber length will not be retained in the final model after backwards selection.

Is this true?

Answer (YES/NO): NO